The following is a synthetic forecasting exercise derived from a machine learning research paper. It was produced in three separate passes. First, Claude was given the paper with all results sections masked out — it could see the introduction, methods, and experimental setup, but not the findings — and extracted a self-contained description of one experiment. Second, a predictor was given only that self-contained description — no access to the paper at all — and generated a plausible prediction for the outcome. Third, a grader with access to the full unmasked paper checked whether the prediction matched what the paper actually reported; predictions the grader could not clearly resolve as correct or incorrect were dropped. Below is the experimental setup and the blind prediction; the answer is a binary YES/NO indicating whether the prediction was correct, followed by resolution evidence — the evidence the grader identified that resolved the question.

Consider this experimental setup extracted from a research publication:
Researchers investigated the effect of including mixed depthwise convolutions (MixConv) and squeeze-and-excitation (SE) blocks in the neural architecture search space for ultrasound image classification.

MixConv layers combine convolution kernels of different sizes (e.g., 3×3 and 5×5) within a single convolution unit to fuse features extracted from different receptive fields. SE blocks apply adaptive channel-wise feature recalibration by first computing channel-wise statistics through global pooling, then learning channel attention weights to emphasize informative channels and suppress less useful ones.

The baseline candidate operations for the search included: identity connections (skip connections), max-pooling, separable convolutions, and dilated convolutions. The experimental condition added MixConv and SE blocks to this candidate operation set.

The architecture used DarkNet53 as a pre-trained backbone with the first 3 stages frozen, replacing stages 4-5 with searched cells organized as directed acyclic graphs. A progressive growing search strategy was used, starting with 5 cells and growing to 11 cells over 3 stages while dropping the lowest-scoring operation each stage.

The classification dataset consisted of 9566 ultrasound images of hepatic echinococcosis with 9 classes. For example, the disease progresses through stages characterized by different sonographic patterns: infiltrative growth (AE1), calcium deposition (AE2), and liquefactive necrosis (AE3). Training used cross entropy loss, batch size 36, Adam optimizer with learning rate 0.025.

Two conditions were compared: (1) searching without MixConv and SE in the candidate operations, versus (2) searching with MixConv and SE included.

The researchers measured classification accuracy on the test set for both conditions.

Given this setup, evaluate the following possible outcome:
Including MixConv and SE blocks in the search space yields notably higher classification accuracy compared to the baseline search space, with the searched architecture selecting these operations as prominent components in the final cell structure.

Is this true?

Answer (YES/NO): NO